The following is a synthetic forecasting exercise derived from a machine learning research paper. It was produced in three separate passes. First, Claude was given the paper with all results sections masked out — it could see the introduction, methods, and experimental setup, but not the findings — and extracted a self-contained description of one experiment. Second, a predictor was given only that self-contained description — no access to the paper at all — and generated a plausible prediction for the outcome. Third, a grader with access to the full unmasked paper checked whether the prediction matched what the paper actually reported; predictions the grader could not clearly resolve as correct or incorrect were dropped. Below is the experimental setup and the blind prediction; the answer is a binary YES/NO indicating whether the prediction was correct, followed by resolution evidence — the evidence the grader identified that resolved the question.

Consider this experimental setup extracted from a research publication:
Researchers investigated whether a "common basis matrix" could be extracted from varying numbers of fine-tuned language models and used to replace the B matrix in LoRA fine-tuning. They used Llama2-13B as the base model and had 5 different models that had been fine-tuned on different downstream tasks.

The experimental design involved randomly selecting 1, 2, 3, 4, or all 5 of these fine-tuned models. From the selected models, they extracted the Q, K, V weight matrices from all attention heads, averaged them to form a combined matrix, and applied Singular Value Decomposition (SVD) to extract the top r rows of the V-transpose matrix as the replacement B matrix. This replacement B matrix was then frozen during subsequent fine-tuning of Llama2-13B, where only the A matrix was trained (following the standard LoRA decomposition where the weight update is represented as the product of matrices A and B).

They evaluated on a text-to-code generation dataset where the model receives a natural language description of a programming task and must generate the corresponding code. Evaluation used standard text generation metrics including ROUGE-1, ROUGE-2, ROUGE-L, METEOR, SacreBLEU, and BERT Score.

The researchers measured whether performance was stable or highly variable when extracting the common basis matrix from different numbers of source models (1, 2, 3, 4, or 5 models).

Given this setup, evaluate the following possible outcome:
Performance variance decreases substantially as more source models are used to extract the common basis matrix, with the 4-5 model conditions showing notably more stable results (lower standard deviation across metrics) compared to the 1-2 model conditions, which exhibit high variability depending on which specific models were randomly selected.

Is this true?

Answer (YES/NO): NO